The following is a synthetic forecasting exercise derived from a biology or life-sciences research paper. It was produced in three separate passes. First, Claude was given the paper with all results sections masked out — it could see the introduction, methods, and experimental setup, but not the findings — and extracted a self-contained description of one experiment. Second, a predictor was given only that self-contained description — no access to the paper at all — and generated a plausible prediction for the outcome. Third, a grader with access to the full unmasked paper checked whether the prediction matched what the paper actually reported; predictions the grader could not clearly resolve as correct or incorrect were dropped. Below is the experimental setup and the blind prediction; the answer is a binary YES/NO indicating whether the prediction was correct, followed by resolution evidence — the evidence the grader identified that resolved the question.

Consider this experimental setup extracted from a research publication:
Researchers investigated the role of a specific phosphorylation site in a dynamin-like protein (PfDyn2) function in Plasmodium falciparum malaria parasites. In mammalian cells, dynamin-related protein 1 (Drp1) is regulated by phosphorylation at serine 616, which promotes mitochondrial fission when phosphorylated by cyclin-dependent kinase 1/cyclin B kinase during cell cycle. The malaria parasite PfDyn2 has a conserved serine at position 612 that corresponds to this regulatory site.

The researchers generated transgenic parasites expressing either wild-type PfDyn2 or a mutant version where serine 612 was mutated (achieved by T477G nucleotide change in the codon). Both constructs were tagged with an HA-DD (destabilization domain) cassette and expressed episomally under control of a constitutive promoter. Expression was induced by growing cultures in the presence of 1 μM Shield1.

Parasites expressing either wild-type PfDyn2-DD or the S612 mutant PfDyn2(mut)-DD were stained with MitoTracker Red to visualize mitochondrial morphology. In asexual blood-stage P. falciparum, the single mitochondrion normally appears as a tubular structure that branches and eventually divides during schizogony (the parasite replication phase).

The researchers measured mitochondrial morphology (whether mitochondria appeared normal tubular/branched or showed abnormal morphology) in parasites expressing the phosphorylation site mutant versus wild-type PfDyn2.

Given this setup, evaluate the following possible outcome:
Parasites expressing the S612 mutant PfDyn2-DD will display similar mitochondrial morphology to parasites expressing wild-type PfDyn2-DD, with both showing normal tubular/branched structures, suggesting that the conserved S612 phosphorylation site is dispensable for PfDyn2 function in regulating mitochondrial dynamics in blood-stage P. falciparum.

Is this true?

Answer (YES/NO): YES